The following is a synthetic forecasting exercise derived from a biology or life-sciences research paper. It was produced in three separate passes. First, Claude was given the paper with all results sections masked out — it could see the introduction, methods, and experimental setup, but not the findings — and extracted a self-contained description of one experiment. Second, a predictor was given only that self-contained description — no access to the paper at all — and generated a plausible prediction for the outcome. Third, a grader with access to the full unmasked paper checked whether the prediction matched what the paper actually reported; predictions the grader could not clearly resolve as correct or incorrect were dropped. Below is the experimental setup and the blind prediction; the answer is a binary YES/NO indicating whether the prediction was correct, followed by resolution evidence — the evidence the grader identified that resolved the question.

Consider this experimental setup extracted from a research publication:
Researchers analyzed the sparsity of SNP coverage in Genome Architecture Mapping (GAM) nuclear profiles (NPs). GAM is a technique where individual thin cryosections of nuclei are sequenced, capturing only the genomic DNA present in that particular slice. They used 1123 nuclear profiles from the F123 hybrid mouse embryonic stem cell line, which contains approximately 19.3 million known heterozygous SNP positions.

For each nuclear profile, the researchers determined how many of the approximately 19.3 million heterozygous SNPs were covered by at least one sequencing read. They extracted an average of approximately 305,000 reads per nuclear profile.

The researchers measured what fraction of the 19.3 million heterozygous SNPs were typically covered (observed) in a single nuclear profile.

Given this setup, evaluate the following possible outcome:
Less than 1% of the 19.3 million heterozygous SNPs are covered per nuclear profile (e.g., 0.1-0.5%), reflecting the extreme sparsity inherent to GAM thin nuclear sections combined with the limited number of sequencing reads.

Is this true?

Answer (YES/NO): YES